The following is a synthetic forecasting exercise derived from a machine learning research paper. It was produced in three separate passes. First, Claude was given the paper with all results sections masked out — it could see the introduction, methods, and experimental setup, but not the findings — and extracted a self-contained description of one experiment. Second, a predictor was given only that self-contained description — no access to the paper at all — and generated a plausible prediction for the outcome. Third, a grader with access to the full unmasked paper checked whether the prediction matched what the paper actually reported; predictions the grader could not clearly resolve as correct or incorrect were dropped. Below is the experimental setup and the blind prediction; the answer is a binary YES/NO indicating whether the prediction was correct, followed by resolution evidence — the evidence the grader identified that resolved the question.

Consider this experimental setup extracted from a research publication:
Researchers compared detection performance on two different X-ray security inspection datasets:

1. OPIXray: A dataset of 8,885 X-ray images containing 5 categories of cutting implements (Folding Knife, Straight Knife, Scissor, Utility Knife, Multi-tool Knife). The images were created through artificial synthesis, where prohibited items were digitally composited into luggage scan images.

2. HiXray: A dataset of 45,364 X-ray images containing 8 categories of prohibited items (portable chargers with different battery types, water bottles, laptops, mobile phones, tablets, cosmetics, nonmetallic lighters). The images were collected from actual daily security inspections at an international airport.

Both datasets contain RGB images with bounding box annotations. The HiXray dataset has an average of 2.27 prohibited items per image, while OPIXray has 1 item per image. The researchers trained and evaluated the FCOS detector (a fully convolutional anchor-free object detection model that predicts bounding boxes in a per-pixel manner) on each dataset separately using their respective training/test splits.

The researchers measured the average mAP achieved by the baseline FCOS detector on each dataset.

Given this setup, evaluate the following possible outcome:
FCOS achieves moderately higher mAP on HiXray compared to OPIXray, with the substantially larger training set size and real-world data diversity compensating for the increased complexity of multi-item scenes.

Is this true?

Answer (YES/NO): NO